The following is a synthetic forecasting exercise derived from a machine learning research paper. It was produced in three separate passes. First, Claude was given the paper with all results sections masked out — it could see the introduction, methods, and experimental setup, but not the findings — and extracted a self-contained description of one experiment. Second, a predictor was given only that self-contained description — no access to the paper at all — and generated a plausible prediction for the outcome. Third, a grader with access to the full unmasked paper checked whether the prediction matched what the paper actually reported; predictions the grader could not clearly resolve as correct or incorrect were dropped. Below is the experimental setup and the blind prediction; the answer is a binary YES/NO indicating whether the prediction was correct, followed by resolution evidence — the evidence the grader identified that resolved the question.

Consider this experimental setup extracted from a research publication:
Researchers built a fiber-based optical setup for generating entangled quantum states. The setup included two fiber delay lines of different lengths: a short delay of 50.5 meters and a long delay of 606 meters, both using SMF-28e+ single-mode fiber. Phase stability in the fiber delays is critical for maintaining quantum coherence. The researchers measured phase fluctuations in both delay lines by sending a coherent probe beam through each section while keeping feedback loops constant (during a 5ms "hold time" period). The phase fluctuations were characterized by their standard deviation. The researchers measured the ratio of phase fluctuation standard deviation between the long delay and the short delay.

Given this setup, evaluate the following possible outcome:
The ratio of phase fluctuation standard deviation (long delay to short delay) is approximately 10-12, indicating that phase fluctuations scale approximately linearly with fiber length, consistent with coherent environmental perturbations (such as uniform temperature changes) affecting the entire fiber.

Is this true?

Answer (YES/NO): NO